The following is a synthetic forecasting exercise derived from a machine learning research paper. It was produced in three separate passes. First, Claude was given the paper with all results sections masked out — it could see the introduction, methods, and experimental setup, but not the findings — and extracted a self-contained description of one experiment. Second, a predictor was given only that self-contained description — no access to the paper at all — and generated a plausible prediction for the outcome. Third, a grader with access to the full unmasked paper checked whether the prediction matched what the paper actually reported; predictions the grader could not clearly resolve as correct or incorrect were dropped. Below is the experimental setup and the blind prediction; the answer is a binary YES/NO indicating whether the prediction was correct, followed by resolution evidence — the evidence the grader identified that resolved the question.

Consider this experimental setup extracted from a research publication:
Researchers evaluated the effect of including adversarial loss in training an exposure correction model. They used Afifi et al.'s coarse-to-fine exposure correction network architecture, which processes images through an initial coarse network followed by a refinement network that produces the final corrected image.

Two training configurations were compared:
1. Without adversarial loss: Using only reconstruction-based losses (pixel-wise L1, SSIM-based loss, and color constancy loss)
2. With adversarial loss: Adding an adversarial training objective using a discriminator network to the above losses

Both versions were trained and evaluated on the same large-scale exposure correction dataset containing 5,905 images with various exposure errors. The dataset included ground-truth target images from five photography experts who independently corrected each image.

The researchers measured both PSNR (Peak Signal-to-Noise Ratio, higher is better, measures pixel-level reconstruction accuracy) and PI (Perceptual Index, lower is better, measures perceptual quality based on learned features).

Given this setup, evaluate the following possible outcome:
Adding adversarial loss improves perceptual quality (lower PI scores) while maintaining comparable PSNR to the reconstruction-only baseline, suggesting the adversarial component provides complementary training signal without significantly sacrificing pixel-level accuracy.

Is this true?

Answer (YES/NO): YES